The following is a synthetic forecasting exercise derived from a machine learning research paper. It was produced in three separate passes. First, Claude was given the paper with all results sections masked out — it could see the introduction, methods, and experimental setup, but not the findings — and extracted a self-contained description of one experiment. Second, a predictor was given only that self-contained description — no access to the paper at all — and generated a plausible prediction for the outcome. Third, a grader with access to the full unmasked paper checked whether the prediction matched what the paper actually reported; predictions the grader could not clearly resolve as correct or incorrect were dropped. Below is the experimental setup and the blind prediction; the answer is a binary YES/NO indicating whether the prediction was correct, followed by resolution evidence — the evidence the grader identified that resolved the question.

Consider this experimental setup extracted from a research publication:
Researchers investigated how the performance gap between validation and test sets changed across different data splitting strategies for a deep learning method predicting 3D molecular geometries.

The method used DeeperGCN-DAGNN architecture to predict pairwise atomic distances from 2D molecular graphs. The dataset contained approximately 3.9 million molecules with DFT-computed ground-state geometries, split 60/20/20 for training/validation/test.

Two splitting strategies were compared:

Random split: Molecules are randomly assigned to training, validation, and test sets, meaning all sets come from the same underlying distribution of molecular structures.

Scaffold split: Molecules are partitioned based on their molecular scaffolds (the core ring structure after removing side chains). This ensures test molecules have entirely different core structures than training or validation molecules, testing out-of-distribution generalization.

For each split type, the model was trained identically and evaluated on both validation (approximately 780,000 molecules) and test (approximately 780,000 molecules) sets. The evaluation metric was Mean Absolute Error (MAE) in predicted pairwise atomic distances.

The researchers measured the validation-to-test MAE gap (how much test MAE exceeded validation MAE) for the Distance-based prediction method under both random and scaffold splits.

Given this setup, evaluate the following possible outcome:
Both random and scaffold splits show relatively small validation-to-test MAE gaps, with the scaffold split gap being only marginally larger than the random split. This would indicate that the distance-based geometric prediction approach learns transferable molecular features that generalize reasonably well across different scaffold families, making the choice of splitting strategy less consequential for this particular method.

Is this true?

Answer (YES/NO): NO